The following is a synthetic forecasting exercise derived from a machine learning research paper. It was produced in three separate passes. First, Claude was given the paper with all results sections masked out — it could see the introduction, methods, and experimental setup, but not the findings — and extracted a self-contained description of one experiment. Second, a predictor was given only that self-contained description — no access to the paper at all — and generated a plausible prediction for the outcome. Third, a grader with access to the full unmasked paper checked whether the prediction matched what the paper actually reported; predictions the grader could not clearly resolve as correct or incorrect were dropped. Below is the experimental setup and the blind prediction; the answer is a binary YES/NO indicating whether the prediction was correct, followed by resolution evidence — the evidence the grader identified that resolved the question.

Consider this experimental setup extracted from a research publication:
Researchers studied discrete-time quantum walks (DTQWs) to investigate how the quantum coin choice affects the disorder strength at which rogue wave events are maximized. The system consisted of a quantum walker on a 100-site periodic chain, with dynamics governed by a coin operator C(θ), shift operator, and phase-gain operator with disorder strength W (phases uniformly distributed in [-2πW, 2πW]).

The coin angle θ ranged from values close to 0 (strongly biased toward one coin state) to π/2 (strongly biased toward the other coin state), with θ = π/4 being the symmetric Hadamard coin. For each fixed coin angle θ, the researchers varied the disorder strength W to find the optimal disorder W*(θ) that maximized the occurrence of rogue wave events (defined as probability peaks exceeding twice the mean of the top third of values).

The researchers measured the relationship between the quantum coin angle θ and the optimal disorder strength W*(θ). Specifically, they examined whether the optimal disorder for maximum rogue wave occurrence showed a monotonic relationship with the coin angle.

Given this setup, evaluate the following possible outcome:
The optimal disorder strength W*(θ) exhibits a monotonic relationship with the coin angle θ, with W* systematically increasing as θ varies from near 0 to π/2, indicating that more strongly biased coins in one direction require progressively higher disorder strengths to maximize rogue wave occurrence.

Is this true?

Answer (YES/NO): NO